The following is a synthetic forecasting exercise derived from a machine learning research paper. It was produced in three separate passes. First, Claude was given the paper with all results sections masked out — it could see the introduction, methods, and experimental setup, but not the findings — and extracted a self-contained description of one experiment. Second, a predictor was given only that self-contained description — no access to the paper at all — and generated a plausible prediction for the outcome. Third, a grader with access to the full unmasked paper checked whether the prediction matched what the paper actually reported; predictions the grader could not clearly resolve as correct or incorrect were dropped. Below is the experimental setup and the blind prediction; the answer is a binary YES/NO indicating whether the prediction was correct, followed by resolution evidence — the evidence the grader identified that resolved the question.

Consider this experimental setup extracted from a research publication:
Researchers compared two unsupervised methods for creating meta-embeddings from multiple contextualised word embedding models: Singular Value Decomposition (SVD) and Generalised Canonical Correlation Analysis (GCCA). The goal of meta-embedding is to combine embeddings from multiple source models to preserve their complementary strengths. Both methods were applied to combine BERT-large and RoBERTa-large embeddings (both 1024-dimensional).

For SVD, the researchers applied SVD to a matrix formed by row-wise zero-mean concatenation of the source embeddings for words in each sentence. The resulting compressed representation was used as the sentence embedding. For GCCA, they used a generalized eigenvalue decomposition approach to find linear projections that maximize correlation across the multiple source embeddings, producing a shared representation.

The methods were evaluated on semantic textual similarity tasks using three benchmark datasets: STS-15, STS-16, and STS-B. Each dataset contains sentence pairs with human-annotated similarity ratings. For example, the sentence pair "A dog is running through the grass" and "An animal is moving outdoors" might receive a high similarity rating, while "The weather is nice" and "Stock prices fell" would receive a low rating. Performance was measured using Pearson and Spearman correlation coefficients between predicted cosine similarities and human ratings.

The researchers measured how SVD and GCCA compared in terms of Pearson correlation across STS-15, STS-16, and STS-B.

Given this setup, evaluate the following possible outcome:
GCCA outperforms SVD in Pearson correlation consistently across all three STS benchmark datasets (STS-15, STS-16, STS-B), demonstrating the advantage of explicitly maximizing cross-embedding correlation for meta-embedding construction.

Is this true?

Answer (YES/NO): NO